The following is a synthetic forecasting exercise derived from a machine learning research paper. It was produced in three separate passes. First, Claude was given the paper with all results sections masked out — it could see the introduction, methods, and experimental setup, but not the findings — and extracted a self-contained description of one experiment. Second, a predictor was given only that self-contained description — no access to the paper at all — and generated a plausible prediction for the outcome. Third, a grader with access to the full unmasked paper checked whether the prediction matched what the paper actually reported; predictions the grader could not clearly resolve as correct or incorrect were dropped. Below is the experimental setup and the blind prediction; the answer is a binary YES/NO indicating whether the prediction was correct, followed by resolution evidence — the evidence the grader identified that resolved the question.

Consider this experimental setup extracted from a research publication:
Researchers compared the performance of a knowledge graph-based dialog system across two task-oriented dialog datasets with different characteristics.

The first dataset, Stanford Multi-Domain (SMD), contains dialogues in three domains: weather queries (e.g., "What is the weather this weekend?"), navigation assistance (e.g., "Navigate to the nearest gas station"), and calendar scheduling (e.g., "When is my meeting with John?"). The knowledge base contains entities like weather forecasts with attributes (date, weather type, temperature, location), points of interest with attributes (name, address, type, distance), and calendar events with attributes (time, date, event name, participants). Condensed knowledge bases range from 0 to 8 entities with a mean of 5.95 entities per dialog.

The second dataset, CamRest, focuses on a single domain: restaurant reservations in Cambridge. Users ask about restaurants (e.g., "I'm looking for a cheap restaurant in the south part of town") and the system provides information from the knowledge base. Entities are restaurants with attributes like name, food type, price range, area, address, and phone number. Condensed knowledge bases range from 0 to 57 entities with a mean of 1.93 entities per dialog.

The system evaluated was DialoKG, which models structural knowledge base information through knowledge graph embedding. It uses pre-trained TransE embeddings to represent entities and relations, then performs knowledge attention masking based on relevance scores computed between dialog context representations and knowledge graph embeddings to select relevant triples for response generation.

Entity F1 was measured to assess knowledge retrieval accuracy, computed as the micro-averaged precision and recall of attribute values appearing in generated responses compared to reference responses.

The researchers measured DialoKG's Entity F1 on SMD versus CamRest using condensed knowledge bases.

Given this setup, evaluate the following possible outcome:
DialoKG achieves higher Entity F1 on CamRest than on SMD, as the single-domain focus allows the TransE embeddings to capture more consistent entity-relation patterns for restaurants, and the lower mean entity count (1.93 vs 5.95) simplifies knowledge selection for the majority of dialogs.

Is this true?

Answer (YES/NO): YES